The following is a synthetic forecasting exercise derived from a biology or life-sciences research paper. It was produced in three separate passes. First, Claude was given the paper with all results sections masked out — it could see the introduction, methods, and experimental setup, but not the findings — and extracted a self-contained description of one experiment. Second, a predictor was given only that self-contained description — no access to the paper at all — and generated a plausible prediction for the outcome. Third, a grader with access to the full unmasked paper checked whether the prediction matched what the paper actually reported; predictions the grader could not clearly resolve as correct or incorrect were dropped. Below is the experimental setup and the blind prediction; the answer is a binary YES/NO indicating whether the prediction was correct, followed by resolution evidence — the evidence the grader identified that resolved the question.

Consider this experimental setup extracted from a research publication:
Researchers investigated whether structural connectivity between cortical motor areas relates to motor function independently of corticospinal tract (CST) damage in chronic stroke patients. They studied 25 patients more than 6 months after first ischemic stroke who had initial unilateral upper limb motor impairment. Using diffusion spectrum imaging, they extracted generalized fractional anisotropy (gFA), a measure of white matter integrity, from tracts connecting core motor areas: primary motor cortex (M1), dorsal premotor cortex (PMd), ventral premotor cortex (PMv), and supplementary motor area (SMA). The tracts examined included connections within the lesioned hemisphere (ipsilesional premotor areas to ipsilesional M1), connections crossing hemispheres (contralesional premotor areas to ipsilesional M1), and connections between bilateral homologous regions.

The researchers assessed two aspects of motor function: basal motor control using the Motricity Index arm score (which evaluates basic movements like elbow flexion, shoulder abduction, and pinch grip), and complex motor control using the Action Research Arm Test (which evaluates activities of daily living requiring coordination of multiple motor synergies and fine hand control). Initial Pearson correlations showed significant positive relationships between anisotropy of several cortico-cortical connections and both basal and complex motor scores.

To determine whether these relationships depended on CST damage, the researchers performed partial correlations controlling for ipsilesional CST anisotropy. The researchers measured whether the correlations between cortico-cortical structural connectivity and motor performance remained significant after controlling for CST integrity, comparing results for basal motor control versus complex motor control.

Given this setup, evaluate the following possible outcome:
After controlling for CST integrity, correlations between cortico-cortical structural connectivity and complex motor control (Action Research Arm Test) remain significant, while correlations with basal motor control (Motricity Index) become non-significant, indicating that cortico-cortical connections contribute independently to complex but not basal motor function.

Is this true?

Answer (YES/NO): NO